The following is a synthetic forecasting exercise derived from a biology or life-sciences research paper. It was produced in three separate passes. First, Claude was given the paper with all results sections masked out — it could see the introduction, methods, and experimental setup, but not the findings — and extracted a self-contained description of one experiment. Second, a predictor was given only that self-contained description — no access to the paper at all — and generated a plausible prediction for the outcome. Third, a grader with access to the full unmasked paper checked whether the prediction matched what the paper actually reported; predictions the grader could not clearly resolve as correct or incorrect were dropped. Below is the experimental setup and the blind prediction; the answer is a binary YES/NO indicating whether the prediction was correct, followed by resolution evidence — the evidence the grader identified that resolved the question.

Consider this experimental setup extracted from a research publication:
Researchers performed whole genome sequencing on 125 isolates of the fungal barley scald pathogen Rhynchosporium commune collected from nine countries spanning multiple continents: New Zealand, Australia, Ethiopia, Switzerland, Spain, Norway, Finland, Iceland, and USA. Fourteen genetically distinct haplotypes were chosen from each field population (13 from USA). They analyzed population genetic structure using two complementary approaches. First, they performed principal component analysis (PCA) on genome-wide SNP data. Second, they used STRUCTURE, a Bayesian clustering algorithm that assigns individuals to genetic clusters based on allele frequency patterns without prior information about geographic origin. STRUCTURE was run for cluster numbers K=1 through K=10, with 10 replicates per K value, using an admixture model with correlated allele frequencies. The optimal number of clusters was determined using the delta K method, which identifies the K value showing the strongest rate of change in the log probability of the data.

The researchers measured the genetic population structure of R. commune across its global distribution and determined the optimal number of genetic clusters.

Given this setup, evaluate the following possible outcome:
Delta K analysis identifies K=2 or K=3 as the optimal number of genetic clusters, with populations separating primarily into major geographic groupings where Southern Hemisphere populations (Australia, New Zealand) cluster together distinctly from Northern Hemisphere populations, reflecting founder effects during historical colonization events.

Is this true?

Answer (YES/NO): NO